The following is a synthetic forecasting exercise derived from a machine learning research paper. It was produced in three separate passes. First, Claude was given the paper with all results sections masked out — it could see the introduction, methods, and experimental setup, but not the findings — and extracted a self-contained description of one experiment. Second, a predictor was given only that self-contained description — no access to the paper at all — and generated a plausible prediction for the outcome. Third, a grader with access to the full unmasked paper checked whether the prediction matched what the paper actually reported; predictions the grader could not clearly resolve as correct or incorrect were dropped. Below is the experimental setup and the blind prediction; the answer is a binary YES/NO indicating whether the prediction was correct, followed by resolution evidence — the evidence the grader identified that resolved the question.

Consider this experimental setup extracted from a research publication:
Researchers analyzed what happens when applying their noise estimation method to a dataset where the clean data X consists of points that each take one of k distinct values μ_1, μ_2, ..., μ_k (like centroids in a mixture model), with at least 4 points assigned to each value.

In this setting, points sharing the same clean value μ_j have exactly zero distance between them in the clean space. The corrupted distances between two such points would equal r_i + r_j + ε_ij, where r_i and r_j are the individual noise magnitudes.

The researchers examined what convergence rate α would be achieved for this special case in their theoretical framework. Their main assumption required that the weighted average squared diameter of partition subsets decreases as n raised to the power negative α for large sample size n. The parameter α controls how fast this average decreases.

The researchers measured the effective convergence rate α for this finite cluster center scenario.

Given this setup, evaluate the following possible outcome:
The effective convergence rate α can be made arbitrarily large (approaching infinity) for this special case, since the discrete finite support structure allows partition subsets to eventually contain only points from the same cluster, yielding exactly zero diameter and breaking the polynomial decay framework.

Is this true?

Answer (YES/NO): YES